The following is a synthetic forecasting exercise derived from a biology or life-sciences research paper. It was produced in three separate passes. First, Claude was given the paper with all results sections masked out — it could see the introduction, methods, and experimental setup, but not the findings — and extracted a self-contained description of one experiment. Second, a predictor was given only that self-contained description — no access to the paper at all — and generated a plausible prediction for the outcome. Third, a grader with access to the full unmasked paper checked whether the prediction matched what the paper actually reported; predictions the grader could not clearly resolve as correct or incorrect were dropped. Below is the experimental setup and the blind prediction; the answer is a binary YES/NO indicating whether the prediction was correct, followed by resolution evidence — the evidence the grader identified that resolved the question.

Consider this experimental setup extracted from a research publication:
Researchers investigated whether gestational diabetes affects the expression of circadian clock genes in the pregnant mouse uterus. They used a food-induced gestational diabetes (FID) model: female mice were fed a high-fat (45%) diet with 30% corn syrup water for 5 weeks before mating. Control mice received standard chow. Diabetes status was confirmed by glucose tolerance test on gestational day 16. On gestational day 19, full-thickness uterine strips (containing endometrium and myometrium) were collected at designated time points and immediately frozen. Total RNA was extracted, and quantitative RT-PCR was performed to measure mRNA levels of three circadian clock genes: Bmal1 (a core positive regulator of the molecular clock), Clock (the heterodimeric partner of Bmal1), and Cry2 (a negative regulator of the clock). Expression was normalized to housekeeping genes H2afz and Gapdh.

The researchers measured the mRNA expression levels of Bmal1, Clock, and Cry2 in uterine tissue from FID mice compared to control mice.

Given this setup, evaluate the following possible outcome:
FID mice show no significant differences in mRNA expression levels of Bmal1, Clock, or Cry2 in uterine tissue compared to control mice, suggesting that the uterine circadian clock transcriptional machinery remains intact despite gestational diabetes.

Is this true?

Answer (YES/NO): NO